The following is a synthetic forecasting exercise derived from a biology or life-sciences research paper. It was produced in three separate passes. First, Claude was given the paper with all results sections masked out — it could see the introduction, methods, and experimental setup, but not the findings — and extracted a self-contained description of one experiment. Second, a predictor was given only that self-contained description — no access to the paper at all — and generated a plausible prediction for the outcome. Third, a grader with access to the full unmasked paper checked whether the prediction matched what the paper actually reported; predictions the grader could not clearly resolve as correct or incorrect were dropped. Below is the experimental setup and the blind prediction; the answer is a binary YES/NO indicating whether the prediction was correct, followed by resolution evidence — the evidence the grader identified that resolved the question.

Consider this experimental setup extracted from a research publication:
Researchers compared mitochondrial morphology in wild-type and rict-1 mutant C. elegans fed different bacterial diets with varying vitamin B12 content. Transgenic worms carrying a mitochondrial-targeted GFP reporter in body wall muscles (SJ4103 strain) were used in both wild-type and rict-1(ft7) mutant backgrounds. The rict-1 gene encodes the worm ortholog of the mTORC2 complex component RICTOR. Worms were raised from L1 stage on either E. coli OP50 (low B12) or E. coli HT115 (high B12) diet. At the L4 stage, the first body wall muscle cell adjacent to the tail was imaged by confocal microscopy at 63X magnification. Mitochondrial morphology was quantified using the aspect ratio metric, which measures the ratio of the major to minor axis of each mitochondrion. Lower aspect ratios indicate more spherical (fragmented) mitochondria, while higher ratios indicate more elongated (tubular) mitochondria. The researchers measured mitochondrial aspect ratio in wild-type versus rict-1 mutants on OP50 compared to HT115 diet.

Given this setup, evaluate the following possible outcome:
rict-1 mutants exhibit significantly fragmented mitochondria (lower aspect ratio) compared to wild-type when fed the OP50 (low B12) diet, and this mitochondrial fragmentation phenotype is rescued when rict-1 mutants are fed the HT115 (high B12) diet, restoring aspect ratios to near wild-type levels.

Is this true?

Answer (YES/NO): NO